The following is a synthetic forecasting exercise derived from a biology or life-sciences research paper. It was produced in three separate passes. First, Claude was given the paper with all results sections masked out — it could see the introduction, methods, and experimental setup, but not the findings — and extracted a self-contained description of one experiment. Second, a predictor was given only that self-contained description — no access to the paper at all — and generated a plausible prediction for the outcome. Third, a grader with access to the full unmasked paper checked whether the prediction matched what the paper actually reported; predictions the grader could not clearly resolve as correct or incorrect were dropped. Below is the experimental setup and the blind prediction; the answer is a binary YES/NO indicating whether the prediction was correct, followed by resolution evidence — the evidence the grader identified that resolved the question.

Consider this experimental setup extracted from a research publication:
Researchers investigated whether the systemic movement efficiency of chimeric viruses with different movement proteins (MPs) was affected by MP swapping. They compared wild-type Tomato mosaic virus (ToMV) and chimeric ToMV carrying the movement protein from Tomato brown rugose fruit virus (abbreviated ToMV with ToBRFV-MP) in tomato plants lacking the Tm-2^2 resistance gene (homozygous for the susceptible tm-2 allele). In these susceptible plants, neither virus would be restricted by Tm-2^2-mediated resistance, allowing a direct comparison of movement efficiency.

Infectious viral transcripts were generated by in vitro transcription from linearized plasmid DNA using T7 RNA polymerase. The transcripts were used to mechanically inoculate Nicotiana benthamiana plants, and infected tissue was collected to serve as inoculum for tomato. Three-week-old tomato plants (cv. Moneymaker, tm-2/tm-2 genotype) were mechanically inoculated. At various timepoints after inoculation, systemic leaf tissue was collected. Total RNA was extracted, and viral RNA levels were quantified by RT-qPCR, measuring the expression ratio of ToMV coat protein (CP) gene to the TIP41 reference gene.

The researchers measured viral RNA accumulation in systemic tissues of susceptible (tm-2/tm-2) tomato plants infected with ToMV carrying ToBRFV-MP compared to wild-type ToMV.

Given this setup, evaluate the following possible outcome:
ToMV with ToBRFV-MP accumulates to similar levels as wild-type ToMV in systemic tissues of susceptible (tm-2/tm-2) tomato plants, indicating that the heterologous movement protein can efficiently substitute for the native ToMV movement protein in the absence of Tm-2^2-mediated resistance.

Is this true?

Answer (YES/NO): NO